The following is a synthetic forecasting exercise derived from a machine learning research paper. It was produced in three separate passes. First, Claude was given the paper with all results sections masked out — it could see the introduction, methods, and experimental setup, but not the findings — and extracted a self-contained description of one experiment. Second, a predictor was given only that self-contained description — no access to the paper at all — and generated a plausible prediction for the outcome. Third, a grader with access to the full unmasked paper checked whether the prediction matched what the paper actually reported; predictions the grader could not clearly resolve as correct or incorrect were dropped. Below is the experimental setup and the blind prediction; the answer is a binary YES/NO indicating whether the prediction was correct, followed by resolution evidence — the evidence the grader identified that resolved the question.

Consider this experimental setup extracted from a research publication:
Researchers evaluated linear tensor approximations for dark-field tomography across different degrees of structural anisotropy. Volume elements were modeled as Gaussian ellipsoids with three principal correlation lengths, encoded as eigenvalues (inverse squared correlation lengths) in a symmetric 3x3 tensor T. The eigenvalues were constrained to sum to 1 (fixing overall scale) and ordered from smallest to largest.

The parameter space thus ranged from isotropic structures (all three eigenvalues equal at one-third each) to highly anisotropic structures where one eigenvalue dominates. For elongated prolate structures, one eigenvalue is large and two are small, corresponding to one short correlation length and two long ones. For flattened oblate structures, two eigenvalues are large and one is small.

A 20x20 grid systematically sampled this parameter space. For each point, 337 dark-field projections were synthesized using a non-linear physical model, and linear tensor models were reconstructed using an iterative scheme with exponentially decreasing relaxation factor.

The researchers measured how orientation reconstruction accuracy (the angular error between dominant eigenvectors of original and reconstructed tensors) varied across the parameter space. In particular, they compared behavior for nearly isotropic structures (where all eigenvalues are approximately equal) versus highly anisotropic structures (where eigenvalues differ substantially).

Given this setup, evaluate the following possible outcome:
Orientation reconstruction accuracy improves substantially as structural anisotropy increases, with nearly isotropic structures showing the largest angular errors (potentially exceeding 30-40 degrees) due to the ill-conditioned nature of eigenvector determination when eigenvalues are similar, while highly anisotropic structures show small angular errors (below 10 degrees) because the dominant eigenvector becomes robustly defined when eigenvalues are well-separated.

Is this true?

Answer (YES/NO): NO